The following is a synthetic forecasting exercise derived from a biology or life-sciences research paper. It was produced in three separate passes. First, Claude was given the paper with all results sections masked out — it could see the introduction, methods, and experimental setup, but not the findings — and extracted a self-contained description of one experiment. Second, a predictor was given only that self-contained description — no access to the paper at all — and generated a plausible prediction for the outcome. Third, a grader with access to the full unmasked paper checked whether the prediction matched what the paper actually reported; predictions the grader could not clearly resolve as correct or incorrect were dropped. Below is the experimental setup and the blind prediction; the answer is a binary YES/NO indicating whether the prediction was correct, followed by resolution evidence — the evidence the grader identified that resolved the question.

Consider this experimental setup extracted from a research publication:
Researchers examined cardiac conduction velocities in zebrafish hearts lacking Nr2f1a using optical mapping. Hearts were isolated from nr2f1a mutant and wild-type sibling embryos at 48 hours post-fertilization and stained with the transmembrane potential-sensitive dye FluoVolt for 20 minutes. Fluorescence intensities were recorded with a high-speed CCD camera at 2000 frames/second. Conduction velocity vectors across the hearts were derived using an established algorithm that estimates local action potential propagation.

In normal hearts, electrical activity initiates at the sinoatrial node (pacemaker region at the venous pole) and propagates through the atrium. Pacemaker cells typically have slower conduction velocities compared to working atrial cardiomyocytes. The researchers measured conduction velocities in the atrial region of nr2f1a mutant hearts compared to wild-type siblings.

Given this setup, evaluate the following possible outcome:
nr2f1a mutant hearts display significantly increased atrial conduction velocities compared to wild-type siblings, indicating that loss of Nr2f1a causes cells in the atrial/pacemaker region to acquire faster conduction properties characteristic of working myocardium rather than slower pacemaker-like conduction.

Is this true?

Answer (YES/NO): NO